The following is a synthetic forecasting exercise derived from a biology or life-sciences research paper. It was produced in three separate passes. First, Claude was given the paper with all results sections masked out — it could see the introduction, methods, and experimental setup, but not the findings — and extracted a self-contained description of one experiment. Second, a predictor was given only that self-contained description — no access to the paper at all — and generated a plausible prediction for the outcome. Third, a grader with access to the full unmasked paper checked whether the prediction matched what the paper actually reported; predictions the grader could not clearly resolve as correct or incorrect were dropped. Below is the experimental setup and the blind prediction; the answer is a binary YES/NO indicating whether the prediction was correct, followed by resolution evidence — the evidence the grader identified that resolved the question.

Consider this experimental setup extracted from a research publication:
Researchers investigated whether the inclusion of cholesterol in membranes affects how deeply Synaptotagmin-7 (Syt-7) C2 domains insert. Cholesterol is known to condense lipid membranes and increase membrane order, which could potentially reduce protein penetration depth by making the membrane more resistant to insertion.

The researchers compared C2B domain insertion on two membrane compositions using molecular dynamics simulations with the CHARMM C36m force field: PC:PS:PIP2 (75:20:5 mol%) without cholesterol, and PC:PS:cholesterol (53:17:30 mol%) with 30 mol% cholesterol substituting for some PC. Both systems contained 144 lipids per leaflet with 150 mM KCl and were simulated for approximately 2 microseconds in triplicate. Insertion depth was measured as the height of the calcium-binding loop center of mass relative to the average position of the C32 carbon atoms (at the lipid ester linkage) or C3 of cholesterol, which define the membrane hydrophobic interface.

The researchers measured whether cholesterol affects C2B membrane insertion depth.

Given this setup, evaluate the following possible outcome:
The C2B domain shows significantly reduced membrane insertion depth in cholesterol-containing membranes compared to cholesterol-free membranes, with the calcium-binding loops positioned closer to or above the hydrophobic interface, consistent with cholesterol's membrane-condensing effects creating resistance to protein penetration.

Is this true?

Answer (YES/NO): YES